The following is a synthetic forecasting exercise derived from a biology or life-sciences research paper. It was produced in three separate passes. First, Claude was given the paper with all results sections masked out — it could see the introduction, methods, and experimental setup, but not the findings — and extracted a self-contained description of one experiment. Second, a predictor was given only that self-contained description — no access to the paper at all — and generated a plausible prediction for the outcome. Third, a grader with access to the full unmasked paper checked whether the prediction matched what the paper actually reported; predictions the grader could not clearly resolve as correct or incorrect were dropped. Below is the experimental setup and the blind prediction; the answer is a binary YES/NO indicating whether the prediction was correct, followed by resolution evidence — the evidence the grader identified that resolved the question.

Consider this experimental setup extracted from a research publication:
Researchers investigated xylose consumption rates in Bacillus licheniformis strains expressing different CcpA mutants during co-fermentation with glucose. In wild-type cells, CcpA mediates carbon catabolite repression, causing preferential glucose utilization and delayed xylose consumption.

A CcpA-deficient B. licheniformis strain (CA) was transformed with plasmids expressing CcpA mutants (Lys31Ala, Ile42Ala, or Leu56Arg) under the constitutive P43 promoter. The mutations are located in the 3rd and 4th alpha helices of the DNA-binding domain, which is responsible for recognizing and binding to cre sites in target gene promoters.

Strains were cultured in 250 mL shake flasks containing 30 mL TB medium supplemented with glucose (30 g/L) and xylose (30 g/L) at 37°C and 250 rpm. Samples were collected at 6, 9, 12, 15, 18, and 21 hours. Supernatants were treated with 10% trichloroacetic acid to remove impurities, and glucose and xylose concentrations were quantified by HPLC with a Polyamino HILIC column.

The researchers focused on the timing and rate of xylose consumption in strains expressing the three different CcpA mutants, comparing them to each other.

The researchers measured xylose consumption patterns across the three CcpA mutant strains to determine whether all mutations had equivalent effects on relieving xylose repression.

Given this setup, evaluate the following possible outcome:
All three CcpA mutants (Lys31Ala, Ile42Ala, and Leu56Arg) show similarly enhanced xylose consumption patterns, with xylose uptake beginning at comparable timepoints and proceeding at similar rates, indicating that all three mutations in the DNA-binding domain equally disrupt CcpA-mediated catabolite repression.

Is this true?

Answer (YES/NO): NO